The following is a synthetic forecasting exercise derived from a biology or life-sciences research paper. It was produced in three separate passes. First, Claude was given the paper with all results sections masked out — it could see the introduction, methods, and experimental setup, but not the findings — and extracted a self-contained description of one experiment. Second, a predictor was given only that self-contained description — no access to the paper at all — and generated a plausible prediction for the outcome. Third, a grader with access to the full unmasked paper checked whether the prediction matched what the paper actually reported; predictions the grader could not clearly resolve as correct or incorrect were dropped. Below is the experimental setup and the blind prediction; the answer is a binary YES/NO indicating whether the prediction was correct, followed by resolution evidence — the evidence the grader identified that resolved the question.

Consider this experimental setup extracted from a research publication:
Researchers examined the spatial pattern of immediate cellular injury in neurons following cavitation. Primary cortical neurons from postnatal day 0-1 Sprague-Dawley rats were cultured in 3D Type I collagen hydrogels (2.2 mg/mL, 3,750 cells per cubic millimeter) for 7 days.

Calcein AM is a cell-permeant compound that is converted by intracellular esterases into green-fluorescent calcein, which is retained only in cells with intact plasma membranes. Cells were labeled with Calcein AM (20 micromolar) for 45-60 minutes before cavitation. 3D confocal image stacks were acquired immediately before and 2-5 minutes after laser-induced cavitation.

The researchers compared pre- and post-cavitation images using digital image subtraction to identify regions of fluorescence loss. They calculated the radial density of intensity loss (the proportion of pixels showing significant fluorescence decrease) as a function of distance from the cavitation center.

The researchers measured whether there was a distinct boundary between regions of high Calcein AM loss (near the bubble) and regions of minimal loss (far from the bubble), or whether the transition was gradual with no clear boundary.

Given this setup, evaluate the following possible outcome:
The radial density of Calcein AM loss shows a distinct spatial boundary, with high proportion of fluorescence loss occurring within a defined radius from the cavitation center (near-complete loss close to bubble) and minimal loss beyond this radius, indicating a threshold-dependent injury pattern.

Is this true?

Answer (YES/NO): YES